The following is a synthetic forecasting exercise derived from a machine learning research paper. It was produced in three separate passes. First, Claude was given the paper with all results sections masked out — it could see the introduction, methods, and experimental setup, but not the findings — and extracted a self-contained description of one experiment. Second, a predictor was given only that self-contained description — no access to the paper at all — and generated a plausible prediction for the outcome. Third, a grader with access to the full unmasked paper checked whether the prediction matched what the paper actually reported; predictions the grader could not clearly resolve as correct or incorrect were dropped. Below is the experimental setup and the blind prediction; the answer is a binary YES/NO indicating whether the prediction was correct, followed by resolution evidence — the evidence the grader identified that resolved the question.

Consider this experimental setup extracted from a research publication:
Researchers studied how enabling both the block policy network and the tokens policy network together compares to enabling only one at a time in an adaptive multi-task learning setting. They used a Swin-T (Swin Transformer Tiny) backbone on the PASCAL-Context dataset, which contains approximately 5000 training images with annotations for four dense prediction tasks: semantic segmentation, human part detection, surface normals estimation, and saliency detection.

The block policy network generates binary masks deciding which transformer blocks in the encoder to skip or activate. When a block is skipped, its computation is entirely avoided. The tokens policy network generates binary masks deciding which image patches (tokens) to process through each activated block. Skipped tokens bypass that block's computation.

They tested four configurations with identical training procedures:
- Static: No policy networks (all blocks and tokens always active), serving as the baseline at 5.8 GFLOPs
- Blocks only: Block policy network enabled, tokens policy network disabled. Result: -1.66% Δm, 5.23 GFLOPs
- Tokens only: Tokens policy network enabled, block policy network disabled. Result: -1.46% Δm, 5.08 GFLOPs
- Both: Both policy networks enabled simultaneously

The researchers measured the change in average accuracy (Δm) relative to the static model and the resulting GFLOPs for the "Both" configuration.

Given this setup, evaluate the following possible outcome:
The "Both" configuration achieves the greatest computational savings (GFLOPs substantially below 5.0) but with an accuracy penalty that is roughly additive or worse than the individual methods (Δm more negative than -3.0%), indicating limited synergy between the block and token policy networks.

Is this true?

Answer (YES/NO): NO